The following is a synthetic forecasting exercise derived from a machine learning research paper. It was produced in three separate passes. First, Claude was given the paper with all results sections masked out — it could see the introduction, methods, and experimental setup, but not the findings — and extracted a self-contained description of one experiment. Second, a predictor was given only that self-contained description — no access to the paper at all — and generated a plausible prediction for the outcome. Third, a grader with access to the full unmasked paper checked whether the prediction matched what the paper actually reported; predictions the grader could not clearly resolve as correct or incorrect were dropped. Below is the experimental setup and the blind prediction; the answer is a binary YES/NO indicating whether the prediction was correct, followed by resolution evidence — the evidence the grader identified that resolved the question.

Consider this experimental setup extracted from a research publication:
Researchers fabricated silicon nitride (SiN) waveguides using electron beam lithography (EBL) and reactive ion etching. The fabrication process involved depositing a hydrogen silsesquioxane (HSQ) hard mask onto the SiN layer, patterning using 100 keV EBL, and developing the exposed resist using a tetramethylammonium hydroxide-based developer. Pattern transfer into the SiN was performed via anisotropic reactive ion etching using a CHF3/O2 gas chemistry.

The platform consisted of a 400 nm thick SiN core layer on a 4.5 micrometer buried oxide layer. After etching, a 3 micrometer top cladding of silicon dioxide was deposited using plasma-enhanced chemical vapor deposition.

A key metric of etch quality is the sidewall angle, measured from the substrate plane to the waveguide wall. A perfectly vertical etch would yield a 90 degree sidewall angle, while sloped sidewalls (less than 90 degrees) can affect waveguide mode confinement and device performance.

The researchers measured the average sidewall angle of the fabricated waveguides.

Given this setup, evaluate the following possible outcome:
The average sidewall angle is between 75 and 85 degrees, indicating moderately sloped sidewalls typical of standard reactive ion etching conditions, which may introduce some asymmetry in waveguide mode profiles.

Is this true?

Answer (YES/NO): YES